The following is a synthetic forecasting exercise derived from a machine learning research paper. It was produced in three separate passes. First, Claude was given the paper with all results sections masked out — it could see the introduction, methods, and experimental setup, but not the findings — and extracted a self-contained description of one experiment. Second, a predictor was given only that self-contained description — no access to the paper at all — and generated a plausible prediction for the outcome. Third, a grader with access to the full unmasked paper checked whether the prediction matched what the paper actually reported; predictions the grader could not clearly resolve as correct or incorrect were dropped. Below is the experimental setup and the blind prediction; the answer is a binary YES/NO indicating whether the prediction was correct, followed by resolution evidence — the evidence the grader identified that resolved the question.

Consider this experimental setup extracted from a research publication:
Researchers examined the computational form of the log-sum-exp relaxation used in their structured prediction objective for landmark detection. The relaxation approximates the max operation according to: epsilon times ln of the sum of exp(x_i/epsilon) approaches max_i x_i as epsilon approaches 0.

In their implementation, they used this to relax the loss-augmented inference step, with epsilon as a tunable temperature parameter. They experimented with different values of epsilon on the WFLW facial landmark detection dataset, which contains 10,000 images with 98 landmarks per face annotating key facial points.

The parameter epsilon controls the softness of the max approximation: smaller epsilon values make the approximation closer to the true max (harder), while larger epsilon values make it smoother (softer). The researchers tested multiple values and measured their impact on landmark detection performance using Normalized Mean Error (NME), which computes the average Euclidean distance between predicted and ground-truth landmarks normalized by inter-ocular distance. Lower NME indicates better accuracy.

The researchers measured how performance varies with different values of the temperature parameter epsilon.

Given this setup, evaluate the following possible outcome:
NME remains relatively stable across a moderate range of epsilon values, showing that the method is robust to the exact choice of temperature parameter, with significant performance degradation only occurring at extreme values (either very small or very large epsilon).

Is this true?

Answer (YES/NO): NO